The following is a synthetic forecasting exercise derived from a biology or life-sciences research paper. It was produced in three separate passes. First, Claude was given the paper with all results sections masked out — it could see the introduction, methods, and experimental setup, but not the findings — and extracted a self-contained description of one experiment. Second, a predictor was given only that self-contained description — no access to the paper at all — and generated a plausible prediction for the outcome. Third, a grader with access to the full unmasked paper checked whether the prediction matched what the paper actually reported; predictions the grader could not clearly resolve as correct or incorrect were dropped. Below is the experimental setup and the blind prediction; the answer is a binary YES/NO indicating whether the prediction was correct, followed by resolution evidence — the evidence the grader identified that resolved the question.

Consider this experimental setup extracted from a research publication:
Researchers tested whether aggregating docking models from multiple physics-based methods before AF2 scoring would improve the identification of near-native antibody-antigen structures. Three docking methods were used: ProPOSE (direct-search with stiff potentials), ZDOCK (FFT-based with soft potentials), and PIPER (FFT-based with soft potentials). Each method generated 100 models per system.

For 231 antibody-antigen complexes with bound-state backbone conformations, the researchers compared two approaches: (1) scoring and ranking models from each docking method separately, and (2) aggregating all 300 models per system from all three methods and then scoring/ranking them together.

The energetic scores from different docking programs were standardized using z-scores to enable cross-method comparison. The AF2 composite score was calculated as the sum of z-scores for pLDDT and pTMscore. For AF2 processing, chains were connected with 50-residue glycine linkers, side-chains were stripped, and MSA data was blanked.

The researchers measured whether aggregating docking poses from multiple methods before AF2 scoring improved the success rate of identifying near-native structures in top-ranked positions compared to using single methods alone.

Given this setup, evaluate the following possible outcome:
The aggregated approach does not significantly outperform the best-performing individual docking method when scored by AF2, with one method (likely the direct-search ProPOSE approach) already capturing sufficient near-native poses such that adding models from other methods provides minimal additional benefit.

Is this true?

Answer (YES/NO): YES